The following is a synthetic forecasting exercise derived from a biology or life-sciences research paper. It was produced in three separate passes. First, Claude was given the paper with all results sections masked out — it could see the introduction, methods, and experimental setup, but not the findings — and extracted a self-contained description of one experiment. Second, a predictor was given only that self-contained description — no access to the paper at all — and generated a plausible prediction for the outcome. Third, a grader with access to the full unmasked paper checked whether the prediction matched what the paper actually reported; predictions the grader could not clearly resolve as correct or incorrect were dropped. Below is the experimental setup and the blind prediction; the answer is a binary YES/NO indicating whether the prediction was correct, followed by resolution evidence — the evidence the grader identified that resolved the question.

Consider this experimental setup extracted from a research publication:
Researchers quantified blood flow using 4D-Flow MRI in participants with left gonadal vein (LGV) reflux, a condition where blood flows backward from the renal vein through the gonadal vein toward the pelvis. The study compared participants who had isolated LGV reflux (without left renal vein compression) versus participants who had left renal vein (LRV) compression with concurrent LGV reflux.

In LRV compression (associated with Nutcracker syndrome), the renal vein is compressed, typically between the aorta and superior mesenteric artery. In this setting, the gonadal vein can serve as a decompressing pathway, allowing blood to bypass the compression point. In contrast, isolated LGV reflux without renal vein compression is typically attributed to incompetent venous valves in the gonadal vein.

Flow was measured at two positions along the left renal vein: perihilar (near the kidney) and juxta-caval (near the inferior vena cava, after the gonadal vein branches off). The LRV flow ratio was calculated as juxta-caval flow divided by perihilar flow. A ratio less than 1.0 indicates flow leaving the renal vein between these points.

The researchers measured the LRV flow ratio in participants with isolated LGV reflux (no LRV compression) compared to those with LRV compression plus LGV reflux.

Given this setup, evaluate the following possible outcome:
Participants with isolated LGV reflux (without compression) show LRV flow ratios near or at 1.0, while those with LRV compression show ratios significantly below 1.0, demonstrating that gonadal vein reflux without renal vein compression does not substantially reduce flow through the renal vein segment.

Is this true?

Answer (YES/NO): NO